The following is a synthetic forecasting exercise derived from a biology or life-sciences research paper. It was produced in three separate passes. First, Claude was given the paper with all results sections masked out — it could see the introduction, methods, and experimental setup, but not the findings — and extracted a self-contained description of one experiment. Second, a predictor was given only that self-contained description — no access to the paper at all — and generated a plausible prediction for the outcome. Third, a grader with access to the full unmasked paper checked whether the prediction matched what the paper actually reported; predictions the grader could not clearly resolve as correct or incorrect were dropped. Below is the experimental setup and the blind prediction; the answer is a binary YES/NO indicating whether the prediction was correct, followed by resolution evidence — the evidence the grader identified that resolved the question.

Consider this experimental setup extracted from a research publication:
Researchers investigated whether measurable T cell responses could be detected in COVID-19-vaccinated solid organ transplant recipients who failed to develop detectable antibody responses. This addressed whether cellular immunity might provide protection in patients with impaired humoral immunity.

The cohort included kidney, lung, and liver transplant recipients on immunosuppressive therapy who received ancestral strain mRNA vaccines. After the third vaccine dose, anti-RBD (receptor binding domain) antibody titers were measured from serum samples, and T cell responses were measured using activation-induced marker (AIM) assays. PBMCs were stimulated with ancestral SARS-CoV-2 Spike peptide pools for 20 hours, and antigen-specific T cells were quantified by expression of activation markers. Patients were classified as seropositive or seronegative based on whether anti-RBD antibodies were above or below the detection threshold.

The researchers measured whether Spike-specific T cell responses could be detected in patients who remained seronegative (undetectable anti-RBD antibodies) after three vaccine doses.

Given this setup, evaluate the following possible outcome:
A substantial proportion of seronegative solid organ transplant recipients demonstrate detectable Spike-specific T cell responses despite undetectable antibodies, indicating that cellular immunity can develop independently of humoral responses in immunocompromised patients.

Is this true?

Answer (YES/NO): YES